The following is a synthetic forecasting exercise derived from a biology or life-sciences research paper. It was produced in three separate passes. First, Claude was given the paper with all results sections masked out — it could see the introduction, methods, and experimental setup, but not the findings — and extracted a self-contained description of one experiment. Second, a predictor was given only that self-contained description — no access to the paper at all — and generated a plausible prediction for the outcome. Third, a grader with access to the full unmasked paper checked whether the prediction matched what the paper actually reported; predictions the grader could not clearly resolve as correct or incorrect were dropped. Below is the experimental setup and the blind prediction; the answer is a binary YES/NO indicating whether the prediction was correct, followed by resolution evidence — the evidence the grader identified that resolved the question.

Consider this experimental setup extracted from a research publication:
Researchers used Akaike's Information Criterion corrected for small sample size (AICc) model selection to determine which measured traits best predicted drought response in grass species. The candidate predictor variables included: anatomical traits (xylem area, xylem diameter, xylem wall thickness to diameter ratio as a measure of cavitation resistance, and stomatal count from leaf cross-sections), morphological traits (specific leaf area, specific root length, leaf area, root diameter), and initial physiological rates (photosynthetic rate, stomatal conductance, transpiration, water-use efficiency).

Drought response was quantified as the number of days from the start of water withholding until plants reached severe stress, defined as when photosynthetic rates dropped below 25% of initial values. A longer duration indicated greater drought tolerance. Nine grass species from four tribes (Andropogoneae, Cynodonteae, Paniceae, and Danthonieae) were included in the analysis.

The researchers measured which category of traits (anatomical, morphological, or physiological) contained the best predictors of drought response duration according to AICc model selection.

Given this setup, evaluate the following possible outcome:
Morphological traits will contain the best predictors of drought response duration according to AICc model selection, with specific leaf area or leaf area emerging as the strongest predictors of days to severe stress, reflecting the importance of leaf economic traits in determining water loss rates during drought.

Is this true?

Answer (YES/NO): NO